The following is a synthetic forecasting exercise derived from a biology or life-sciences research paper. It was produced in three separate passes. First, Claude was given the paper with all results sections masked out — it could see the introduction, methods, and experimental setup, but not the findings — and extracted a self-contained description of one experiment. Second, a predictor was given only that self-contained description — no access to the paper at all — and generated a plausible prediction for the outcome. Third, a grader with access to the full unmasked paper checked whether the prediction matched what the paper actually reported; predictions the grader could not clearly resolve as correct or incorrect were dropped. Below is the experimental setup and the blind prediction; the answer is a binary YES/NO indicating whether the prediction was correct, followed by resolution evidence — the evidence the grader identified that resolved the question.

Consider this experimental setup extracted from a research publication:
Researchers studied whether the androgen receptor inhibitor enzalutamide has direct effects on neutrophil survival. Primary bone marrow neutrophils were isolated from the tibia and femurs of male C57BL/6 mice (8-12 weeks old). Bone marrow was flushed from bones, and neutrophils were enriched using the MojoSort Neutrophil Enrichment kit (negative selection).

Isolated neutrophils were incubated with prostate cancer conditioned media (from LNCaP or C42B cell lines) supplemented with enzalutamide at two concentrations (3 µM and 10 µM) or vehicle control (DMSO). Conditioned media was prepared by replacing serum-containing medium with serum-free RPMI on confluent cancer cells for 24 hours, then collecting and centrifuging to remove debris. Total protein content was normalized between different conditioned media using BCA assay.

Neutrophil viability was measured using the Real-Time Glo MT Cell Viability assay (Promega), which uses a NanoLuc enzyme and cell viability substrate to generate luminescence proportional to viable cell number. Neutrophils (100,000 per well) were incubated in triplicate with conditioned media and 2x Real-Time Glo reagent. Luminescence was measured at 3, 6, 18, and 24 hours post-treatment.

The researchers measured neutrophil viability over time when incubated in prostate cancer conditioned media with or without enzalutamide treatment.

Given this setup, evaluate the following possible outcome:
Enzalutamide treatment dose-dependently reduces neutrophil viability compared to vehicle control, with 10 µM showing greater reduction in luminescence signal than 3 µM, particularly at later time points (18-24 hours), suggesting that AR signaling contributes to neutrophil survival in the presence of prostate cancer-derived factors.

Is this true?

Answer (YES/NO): NO